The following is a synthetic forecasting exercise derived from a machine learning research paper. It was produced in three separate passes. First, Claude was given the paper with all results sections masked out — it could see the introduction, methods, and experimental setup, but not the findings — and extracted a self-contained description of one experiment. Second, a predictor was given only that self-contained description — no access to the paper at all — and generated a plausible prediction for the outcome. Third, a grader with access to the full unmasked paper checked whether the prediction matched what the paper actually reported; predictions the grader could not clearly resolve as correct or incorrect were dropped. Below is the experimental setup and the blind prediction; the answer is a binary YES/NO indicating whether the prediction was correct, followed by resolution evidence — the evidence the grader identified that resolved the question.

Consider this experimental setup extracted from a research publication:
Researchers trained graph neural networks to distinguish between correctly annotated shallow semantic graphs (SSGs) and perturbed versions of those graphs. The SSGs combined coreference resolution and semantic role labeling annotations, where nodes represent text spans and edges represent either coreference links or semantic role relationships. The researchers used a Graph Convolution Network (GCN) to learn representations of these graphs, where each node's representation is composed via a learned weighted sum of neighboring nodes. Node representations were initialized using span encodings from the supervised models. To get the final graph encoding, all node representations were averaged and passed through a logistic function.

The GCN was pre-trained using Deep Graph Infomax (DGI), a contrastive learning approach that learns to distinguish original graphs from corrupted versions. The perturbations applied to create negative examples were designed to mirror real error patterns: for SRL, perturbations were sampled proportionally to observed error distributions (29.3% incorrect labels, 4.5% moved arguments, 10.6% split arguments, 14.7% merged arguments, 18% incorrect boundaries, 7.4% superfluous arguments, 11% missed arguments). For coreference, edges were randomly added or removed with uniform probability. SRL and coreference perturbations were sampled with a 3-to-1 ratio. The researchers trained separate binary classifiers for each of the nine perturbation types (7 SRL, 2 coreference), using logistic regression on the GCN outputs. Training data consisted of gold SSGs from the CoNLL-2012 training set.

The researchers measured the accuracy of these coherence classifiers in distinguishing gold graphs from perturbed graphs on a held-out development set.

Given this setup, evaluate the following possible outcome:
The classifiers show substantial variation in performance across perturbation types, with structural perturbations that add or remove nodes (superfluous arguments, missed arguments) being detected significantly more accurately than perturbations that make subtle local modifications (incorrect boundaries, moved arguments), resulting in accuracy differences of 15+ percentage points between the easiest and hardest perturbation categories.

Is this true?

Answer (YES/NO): NO